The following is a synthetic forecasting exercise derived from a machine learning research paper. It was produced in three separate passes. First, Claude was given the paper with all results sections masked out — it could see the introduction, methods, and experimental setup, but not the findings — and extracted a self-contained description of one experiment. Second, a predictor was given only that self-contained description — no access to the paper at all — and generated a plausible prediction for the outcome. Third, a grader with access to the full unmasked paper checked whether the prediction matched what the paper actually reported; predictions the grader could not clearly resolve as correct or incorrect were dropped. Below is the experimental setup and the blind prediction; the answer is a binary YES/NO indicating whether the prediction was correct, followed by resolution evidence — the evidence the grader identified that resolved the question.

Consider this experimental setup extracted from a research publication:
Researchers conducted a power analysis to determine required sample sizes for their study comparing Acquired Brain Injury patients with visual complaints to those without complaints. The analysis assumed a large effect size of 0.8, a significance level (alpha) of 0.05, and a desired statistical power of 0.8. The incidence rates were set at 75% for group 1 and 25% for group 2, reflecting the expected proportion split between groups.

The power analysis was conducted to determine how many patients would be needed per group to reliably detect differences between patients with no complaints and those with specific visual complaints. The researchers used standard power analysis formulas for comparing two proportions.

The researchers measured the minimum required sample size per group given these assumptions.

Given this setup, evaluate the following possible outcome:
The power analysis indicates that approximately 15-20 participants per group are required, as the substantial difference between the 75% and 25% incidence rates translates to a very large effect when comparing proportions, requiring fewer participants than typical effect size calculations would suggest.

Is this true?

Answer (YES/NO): NO